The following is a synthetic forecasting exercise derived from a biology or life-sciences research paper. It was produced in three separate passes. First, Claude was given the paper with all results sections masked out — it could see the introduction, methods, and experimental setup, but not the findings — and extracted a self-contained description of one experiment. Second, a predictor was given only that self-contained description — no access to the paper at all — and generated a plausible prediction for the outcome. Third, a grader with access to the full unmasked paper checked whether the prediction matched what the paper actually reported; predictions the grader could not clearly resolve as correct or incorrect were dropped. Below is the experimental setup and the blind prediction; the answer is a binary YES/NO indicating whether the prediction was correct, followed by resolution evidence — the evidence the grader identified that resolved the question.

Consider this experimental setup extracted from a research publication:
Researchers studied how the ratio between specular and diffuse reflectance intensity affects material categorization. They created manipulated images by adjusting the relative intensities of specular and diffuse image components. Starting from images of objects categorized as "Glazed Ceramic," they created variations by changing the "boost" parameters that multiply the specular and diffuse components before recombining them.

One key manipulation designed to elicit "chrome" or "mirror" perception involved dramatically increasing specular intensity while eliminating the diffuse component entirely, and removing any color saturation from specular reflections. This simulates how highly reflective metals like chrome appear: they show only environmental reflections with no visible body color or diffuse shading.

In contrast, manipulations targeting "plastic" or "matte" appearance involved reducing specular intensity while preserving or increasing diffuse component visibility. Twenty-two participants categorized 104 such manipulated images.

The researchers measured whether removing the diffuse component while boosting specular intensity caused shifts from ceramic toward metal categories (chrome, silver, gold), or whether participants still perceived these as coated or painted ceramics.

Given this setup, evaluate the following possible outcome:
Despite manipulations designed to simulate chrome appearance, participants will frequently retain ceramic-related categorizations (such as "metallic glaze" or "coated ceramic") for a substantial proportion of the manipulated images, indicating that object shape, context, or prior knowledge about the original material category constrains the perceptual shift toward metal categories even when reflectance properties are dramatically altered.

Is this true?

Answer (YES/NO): NO